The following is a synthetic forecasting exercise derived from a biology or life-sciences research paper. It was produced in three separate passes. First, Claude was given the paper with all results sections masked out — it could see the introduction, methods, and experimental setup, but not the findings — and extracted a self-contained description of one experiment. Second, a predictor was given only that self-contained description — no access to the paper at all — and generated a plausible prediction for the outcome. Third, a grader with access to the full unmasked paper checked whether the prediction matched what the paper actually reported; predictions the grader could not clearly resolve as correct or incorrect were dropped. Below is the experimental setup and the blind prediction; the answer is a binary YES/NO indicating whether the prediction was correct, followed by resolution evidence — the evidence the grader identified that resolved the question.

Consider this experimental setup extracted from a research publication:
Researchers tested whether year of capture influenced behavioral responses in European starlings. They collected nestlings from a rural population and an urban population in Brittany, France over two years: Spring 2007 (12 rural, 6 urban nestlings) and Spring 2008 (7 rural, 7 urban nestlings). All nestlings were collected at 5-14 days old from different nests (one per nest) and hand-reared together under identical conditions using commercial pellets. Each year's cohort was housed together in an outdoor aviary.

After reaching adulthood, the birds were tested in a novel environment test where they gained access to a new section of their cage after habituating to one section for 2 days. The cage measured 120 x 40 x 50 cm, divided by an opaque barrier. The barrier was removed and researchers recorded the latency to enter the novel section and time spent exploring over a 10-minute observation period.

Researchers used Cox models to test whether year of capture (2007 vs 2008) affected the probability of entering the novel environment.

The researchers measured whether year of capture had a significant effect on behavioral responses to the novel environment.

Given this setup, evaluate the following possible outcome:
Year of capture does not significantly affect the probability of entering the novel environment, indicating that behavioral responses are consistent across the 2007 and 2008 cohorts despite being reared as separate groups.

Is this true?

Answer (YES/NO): YES